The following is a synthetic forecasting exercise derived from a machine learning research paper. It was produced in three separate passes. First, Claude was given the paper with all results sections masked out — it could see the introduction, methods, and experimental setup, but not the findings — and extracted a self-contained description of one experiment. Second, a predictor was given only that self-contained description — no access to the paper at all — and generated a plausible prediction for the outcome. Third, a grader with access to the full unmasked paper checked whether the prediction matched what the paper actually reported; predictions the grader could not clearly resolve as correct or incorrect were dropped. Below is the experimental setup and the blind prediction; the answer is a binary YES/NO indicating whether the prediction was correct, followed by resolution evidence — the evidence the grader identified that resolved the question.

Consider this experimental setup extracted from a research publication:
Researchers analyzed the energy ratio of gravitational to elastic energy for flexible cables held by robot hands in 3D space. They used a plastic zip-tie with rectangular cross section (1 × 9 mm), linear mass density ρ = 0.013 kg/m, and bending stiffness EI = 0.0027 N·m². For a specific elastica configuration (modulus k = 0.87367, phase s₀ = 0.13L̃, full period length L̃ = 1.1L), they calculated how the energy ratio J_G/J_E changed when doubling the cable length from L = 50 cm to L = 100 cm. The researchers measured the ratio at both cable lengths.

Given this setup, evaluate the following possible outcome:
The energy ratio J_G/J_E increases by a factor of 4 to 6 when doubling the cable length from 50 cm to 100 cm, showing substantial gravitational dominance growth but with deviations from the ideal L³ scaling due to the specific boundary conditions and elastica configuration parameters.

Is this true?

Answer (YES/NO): NO